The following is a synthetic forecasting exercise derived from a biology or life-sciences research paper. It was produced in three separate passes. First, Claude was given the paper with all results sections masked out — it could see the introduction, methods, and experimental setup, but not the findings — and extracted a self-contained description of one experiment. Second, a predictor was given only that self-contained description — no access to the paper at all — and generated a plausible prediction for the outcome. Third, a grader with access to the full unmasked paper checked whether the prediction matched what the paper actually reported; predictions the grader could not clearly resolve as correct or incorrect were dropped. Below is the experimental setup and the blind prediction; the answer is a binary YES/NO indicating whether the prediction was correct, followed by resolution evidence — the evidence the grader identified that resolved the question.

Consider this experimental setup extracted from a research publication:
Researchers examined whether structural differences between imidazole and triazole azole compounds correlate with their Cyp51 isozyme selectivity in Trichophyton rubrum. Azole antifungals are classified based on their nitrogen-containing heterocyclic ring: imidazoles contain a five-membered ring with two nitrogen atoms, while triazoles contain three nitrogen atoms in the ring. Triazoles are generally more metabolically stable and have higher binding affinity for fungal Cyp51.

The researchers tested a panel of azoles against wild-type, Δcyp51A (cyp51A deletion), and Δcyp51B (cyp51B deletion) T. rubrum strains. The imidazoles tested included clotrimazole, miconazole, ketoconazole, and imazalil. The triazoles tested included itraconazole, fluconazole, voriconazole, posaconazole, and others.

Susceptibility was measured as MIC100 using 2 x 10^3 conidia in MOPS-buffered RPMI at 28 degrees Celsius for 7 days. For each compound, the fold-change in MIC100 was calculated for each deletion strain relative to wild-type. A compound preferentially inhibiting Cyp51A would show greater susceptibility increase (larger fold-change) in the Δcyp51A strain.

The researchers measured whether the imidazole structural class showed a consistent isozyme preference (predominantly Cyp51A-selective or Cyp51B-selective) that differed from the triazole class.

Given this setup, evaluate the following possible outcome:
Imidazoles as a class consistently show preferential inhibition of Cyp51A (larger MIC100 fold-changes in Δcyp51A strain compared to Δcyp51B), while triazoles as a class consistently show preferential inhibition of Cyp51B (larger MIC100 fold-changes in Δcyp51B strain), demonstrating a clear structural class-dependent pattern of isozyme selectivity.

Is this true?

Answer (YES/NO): NO